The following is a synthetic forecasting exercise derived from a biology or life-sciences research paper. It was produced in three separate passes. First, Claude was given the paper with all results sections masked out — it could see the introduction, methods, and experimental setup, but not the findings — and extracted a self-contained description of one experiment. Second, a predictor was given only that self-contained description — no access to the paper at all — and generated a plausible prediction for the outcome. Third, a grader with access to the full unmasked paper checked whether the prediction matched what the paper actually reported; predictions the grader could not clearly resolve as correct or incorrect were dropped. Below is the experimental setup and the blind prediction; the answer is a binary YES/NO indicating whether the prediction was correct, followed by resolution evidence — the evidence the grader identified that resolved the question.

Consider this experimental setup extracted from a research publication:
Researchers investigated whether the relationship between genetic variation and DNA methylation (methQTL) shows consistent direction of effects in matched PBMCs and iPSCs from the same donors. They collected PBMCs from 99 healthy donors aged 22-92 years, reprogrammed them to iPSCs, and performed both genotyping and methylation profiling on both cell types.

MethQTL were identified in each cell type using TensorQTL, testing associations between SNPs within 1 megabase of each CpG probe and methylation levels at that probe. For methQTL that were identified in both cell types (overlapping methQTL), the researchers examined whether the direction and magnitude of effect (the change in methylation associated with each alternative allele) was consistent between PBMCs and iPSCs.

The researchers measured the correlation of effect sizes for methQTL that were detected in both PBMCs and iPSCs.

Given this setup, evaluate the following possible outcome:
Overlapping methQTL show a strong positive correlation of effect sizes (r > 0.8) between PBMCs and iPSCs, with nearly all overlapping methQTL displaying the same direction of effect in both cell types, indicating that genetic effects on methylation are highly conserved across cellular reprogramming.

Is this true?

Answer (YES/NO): YES